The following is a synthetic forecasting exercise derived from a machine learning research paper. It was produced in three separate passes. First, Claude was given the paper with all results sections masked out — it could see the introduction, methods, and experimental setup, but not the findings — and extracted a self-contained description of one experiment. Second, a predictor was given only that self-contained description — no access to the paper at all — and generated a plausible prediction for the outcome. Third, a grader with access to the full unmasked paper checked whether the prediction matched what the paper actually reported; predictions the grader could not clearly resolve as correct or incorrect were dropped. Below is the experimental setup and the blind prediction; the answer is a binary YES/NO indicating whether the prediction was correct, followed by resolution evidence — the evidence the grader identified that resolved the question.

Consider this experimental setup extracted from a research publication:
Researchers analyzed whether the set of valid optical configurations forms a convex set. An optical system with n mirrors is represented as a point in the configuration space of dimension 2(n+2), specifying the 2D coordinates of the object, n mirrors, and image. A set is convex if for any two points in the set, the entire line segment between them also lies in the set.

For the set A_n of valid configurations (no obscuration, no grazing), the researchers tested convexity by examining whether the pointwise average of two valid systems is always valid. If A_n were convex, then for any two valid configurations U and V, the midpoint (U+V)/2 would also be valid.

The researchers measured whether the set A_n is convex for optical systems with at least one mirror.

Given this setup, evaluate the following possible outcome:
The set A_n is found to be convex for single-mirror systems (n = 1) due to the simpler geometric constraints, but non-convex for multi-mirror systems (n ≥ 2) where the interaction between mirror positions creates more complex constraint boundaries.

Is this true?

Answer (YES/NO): NO